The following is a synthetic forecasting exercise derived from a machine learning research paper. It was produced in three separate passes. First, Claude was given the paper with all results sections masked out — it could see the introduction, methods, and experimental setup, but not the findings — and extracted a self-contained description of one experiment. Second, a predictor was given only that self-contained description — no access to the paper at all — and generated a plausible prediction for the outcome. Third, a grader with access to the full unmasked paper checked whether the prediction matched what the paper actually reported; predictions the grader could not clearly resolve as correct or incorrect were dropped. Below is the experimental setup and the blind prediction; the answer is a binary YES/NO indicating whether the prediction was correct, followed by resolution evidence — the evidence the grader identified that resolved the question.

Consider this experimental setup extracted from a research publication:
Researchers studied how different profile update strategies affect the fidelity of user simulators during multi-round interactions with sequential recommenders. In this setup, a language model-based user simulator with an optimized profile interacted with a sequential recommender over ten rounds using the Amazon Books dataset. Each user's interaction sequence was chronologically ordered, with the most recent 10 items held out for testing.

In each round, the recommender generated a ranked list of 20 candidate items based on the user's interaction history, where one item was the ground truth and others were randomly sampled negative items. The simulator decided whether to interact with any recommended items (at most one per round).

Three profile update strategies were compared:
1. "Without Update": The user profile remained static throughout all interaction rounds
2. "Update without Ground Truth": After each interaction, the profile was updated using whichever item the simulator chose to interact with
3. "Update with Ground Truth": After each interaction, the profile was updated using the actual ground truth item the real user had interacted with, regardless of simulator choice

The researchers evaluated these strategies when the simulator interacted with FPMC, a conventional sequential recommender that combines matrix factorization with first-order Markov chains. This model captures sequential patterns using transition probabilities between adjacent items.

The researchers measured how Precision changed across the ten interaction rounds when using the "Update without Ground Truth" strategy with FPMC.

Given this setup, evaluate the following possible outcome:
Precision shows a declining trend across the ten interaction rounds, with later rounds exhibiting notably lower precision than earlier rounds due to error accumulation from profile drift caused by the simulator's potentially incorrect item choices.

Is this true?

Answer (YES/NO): YES